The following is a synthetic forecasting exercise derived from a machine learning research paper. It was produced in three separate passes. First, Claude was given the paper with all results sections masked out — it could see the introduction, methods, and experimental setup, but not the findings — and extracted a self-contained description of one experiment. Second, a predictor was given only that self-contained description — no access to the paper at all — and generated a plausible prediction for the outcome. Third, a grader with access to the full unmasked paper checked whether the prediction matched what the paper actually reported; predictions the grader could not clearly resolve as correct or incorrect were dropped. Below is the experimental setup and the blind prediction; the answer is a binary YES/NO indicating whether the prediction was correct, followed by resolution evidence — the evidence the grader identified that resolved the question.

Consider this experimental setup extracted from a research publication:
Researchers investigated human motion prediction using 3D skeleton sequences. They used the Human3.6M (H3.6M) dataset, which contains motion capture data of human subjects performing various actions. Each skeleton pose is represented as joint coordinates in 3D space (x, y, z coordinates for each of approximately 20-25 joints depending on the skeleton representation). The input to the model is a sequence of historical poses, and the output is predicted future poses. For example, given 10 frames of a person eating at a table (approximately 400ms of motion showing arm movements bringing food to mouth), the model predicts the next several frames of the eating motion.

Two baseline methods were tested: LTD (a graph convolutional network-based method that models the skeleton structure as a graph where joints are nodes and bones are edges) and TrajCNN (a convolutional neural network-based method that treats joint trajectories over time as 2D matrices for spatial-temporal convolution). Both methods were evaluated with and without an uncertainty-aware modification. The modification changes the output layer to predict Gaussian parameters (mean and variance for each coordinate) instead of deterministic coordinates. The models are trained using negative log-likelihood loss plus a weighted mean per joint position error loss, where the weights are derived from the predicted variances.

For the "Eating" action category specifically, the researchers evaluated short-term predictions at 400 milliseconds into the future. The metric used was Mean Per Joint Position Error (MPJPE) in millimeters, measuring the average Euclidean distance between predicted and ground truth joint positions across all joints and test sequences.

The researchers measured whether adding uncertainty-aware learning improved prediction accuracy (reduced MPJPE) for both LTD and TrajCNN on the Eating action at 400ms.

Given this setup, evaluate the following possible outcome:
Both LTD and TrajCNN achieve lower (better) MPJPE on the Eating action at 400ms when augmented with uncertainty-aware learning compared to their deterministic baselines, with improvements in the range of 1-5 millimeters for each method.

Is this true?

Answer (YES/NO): NO